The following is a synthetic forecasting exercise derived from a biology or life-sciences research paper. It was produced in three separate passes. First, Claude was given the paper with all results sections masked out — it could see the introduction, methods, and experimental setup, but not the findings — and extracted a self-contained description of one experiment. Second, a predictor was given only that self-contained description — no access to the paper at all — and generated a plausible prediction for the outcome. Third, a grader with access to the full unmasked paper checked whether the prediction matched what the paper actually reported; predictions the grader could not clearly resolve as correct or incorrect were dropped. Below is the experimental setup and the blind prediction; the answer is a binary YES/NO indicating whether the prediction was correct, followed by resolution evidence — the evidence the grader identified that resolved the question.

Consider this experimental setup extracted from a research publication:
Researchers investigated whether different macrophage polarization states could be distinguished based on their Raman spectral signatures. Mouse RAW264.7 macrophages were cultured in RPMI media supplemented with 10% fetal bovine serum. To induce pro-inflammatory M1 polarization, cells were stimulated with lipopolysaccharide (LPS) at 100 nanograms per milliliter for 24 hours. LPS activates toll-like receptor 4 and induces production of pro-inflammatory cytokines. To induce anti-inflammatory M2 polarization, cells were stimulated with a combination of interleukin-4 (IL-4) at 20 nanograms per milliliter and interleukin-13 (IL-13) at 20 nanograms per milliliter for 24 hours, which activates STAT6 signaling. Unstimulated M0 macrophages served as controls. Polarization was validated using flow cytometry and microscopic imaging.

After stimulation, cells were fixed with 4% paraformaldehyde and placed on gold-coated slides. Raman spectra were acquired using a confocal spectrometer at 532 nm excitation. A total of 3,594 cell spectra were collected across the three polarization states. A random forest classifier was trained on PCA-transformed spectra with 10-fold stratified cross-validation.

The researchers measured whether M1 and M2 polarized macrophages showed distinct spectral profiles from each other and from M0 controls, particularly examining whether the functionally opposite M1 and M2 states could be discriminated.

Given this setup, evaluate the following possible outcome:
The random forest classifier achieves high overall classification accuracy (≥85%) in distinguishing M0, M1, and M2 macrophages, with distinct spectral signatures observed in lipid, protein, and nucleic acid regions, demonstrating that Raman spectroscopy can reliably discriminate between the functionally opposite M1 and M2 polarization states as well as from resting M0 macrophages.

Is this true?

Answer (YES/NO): YES